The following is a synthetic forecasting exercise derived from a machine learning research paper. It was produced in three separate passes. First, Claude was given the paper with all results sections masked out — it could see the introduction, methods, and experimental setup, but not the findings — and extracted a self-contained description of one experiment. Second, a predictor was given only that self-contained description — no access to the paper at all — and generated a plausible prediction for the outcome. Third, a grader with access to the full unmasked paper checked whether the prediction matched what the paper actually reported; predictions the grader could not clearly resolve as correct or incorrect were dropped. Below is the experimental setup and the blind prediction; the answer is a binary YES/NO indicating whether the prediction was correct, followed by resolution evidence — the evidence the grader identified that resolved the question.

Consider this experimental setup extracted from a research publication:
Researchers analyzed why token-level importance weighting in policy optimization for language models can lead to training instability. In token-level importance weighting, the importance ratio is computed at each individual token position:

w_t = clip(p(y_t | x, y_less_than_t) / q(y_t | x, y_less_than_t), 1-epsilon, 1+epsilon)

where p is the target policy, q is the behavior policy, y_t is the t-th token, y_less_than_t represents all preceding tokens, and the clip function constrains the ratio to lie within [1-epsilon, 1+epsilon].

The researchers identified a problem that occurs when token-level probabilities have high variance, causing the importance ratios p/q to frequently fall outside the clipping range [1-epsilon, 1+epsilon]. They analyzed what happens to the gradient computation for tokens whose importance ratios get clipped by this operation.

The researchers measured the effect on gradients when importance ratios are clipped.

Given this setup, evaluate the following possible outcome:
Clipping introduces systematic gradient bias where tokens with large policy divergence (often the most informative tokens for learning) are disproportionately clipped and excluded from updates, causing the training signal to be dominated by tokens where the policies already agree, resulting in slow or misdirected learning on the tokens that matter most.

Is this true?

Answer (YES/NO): NO